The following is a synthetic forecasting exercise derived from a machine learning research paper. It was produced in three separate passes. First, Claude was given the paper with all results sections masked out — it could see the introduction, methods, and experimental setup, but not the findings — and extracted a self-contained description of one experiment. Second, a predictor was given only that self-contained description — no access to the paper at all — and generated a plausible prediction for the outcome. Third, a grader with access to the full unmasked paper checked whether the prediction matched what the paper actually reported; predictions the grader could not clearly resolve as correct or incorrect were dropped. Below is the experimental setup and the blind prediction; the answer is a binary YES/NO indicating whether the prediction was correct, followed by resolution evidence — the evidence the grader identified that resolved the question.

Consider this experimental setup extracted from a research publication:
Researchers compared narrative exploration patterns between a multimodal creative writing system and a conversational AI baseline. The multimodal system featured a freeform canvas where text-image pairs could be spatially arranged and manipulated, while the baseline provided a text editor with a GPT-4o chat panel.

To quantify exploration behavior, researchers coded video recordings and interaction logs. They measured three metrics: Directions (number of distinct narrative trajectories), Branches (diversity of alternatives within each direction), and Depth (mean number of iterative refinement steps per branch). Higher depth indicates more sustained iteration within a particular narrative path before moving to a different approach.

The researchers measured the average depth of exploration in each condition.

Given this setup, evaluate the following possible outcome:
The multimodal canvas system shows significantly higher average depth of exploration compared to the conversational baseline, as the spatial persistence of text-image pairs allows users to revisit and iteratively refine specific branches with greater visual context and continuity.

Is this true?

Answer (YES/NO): NO